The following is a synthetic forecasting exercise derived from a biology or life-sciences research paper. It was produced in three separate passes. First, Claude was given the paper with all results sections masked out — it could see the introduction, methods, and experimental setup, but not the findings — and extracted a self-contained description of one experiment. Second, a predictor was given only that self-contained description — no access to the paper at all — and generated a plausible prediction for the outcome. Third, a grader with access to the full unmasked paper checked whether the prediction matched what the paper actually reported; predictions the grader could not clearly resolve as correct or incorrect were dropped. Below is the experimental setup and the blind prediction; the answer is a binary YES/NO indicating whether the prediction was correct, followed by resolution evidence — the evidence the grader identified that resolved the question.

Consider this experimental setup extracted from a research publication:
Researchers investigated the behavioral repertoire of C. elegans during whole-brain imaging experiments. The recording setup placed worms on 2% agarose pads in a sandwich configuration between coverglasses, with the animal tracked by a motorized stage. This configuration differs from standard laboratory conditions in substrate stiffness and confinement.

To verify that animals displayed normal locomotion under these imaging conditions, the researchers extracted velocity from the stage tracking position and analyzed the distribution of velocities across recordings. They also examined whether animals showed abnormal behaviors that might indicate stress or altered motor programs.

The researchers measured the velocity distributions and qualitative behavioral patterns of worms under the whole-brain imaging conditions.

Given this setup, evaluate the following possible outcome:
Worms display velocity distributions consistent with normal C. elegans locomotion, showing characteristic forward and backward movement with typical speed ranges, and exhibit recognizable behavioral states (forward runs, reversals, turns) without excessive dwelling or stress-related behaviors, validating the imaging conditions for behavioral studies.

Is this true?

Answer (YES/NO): YES